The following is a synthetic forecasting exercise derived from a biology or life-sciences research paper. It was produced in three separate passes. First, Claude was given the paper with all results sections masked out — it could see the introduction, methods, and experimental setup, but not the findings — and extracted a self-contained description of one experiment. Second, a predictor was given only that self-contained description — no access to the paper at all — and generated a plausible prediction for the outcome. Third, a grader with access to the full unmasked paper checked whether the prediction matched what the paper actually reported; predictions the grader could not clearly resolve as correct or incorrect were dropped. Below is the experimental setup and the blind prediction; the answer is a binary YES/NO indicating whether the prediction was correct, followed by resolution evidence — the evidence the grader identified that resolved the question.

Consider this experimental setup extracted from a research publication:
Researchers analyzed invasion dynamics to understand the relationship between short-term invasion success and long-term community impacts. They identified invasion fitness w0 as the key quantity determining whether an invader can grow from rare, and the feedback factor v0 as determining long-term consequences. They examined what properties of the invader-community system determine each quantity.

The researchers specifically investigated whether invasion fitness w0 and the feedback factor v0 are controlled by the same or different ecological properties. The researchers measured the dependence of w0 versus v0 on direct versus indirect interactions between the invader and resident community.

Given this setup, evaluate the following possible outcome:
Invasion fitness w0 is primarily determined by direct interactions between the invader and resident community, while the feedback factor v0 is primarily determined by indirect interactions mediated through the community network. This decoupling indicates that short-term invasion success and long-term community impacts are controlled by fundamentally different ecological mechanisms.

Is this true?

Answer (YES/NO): YES